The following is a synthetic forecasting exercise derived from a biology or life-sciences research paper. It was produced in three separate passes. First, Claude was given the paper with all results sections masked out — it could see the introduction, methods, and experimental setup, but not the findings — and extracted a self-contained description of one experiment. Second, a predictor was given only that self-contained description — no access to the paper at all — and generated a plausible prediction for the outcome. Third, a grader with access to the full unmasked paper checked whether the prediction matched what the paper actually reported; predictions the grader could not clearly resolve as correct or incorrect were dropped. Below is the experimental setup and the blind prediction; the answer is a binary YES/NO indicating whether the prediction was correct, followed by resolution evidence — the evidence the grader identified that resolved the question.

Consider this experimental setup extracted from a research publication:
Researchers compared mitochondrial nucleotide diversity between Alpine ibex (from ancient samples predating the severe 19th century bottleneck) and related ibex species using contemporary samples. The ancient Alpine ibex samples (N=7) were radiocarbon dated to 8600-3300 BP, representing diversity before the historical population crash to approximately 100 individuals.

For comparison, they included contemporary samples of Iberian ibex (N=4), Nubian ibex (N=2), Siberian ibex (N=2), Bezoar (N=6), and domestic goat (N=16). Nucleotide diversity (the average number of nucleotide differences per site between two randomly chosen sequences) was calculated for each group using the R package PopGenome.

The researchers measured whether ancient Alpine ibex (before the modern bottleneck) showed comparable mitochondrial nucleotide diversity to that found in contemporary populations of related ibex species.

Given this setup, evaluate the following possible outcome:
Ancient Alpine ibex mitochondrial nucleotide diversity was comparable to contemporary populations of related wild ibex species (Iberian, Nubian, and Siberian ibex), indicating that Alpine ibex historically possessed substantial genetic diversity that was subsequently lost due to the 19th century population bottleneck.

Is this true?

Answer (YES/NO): NO